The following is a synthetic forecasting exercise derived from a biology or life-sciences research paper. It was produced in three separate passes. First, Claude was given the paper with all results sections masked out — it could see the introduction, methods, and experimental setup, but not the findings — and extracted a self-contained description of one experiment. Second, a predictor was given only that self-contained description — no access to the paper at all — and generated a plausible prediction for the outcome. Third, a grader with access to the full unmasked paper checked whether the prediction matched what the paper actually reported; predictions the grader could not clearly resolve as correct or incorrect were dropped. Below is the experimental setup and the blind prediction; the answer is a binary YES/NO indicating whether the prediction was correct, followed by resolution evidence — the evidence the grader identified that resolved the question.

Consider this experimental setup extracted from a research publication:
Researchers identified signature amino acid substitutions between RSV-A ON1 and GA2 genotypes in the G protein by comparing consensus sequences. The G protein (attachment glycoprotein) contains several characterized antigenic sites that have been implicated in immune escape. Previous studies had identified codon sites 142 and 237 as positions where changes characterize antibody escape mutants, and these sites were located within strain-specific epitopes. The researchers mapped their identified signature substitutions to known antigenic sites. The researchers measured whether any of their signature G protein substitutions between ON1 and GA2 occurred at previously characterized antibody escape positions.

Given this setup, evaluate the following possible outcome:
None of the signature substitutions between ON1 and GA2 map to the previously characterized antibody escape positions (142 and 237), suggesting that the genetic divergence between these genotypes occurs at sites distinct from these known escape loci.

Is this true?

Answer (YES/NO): NO